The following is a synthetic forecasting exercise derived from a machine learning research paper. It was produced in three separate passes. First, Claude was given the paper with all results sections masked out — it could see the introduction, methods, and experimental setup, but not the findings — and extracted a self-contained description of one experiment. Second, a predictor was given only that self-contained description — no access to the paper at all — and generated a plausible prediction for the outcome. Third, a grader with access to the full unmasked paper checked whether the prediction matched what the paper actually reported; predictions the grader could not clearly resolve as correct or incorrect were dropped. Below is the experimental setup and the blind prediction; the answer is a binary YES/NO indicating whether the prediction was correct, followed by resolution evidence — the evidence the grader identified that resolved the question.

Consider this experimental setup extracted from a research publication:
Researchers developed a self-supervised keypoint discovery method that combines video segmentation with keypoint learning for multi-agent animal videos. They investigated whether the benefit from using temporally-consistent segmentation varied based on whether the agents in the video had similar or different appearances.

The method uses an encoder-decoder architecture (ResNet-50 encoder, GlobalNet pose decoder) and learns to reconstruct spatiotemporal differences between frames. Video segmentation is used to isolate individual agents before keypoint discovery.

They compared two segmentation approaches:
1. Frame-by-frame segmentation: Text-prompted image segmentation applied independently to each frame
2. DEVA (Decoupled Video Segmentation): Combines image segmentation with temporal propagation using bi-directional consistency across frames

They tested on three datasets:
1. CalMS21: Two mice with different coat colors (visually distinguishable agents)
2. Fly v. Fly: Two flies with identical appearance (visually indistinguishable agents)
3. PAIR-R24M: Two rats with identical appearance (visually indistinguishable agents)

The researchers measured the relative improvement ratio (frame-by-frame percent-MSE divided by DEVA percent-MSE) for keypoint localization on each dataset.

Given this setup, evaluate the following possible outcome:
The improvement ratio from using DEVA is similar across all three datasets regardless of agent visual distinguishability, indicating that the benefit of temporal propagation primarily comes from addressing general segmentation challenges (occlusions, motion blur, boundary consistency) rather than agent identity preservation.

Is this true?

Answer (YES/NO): NO